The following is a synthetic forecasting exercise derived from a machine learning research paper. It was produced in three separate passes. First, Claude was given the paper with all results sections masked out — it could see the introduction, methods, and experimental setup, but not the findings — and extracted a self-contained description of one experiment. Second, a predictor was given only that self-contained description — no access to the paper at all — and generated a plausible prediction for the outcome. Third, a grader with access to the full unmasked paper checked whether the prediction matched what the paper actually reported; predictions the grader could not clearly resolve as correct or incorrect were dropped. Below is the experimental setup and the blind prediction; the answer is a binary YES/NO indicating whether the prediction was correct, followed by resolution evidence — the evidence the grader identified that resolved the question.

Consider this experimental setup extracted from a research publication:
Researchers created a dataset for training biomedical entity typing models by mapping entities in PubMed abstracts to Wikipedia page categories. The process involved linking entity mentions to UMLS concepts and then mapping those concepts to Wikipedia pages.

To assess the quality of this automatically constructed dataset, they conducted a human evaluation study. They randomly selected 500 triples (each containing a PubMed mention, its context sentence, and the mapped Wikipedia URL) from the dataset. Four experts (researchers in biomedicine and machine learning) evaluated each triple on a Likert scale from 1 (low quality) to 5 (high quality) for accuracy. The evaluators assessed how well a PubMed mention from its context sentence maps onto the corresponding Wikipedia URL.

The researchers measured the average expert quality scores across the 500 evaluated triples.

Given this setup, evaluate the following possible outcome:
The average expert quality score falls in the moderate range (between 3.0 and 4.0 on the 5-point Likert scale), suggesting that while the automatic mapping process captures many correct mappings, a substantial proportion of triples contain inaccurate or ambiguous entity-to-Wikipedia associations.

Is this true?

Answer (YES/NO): NO